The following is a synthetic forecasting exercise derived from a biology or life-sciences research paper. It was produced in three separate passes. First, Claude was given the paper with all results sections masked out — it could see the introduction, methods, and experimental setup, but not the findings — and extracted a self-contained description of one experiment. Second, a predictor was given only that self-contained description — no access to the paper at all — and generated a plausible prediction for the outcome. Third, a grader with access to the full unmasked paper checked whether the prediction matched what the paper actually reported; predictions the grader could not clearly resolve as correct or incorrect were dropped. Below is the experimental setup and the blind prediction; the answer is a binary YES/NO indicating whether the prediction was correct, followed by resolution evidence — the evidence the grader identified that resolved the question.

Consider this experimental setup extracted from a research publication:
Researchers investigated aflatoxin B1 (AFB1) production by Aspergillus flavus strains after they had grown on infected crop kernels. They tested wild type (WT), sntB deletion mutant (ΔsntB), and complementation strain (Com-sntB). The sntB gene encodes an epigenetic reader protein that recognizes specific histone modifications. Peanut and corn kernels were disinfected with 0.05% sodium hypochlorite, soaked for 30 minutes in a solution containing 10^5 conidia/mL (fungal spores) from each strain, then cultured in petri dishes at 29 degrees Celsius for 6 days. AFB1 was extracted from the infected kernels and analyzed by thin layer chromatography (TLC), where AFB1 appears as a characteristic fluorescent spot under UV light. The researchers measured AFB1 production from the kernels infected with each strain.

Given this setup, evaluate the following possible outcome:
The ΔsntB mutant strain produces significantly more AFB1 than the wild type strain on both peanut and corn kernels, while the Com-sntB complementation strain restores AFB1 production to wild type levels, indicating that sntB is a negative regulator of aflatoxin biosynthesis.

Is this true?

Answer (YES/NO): NO